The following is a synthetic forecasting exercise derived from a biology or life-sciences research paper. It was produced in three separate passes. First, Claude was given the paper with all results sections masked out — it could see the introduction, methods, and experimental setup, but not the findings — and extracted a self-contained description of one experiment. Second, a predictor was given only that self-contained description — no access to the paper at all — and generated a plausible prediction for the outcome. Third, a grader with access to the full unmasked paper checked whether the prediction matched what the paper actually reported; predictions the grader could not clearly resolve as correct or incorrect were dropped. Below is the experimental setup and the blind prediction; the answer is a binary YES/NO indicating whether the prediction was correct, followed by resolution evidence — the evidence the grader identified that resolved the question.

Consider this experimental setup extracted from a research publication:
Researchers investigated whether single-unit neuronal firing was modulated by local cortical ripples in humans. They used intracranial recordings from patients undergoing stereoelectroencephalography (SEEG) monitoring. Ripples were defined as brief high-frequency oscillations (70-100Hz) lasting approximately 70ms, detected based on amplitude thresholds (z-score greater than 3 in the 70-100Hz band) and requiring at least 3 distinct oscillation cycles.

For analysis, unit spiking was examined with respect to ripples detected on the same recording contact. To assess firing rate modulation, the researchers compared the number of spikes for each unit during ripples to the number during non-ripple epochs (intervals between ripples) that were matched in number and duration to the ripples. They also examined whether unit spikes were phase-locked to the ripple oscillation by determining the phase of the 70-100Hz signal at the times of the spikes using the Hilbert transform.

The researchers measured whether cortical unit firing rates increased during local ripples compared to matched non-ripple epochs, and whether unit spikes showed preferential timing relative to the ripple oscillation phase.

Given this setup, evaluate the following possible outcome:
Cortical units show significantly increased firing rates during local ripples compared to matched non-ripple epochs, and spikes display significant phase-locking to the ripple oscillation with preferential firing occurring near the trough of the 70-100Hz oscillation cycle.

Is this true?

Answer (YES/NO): NO